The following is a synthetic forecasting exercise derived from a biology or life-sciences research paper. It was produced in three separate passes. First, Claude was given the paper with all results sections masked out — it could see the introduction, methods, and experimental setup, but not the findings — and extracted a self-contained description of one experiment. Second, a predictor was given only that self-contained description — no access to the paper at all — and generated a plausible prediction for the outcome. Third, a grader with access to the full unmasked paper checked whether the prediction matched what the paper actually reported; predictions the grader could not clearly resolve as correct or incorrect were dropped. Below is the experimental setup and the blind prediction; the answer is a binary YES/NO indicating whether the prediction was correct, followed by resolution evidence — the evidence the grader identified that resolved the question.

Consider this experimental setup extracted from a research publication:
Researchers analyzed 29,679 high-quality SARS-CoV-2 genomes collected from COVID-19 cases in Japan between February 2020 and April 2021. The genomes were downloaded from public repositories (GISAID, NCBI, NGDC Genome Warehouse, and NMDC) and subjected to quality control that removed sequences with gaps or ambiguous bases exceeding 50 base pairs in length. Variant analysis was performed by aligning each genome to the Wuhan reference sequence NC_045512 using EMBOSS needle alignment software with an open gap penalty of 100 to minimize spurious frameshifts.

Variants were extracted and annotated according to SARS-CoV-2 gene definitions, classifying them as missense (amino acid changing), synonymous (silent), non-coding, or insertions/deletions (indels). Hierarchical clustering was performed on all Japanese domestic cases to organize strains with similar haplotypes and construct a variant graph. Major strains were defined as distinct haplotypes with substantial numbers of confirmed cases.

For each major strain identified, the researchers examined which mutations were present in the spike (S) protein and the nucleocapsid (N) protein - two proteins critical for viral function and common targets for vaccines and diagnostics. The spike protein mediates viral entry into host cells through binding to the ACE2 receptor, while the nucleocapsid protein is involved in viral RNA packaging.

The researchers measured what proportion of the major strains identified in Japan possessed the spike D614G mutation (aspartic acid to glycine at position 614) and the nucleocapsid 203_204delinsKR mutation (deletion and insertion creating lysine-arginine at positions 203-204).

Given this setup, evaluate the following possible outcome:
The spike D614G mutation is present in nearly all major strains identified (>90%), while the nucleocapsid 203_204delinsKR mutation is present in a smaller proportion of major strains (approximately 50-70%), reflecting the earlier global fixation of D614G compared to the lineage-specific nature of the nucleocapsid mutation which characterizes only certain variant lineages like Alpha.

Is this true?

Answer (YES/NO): NO